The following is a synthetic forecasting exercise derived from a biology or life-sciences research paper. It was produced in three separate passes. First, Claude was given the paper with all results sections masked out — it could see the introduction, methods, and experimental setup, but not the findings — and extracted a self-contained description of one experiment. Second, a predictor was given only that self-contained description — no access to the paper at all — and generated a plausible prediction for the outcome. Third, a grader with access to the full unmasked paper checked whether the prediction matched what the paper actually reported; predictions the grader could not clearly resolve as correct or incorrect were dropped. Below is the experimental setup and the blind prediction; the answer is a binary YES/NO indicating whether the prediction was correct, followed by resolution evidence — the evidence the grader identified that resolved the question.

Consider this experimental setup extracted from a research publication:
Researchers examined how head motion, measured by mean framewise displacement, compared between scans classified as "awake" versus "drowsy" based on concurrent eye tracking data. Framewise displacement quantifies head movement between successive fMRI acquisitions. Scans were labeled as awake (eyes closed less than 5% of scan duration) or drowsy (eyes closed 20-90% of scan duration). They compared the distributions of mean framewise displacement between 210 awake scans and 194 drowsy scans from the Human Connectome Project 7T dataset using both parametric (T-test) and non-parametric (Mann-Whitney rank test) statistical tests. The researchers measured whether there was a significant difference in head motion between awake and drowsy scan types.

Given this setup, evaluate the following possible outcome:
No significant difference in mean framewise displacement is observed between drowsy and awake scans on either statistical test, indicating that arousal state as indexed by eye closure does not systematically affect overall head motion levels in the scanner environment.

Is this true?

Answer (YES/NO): YES